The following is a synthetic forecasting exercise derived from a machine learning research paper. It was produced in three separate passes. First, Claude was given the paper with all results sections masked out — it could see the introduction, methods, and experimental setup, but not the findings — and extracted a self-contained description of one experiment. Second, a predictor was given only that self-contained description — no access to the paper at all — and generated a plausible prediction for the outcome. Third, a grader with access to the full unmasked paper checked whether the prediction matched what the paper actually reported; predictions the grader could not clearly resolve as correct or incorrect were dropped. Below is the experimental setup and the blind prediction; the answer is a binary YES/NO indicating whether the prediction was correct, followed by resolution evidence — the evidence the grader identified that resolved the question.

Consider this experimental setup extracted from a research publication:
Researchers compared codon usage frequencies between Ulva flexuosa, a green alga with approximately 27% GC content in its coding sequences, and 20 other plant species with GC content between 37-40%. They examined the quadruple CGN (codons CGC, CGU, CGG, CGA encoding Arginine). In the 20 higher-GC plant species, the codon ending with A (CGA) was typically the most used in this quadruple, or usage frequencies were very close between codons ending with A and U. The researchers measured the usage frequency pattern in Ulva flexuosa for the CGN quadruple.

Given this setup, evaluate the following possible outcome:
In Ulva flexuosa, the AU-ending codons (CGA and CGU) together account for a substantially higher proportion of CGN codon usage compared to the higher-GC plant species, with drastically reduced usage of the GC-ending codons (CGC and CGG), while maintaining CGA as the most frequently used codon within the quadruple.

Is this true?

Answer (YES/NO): NO